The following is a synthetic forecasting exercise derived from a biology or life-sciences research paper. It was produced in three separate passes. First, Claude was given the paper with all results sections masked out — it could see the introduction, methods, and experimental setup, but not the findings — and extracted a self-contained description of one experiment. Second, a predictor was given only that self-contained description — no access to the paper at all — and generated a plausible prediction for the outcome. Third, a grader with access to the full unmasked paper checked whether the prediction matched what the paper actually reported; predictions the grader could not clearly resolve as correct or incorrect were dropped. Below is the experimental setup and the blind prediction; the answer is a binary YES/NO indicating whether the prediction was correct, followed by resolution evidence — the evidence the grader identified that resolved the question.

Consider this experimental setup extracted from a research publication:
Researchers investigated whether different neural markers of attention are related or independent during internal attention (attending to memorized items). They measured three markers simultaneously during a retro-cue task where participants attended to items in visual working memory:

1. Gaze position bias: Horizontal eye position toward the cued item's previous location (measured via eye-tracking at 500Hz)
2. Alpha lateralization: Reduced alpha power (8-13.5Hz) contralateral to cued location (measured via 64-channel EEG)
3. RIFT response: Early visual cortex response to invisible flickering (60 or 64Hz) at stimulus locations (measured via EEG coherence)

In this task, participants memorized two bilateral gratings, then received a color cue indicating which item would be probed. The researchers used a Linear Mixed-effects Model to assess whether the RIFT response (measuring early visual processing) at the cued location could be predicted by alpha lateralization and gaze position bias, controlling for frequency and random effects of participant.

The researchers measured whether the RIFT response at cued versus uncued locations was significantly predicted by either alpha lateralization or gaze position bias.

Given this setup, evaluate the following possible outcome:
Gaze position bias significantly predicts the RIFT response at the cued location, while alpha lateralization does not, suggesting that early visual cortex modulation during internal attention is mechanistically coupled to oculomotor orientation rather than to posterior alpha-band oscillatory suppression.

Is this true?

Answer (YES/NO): NO